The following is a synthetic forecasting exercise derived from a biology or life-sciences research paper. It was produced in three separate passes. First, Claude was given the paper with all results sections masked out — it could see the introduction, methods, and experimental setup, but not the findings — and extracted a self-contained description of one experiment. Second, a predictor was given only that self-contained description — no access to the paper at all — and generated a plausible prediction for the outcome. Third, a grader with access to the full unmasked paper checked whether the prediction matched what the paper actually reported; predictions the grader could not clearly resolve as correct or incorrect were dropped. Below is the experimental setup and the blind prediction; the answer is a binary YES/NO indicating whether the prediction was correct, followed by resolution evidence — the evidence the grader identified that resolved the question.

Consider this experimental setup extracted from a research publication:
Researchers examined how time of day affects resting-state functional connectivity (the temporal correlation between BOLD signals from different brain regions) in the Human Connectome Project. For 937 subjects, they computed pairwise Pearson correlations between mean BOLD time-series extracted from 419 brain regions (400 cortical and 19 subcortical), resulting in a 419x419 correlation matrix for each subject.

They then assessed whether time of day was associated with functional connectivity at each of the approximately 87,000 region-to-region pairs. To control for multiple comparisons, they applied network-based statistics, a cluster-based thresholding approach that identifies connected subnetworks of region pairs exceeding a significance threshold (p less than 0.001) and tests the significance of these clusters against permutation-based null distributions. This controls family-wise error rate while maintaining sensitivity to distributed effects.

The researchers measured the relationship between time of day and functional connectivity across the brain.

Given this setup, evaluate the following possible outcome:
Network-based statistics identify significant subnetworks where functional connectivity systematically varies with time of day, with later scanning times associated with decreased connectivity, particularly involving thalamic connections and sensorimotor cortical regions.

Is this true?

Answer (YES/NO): NO